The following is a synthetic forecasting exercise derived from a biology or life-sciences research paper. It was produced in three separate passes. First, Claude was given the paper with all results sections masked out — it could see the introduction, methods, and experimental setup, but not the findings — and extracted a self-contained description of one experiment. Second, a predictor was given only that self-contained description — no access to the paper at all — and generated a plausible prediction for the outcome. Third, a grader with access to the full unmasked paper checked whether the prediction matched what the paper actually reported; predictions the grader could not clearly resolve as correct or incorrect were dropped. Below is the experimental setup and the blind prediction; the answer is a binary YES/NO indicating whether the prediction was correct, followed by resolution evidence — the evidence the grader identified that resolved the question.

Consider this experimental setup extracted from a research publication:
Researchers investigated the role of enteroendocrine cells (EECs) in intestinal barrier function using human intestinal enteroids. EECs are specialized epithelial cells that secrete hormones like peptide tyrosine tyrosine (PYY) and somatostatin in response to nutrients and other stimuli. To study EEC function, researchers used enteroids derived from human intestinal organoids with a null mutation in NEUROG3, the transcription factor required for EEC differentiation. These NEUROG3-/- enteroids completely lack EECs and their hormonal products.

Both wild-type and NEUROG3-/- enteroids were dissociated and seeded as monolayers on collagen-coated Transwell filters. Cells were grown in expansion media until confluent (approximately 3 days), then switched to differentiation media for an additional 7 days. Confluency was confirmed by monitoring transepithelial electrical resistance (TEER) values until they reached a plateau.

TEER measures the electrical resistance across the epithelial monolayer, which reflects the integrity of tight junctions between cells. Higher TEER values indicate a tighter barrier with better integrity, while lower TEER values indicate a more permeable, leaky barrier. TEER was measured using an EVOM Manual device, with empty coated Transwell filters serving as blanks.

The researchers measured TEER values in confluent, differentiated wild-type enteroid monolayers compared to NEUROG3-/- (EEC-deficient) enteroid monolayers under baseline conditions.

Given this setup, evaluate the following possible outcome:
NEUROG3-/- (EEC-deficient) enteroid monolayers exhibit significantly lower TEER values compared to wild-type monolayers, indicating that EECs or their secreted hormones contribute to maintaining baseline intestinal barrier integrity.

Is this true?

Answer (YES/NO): YES